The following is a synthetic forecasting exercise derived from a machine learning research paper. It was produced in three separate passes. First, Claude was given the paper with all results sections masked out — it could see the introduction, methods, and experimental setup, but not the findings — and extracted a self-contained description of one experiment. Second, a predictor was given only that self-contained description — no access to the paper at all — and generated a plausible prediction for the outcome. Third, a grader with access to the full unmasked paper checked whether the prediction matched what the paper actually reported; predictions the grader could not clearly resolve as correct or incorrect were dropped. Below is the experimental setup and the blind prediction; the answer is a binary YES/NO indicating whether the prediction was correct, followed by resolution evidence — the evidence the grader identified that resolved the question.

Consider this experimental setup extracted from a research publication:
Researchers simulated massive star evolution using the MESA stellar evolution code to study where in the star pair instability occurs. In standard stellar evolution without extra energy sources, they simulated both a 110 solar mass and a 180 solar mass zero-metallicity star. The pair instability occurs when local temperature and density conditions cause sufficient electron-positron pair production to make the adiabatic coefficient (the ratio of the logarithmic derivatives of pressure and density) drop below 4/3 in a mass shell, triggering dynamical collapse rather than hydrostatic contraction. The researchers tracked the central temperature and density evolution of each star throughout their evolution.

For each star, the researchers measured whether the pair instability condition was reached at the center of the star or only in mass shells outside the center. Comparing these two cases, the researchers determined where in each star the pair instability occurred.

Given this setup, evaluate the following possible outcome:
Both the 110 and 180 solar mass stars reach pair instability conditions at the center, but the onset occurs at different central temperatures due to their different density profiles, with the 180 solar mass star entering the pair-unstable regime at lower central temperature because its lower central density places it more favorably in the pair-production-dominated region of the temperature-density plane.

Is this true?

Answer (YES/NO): NO